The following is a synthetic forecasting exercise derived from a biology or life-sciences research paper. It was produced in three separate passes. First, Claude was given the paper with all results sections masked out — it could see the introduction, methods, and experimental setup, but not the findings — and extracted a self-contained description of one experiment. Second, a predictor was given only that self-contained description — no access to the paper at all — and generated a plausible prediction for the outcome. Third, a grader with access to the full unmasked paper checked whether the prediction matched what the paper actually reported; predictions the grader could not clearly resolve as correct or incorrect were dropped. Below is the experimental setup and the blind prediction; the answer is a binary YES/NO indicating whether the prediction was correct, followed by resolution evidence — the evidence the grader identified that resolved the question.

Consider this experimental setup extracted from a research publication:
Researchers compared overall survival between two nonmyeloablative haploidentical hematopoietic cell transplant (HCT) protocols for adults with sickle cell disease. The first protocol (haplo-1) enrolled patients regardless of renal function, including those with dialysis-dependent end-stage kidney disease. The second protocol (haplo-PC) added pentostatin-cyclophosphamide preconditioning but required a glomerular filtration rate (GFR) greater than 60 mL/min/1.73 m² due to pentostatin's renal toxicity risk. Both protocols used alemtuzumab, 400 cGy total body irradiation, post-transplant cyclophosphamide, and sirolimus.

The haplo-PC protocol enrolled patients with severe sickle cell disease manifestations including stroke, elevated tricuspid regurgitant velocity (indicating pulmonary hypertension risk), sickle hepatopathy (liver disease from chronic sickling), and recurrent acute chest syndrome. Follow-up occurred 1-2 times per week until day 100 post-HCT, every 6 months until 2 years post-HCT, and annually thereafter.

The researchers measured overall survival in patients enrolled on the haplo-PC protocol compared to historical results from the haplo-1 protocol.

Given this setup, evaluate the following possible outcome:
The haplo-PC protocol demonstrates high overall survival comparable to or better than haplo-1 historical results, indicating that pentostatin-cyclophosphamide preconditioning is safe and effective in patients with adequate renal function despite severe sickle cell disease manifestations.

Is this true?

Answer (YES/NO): YES